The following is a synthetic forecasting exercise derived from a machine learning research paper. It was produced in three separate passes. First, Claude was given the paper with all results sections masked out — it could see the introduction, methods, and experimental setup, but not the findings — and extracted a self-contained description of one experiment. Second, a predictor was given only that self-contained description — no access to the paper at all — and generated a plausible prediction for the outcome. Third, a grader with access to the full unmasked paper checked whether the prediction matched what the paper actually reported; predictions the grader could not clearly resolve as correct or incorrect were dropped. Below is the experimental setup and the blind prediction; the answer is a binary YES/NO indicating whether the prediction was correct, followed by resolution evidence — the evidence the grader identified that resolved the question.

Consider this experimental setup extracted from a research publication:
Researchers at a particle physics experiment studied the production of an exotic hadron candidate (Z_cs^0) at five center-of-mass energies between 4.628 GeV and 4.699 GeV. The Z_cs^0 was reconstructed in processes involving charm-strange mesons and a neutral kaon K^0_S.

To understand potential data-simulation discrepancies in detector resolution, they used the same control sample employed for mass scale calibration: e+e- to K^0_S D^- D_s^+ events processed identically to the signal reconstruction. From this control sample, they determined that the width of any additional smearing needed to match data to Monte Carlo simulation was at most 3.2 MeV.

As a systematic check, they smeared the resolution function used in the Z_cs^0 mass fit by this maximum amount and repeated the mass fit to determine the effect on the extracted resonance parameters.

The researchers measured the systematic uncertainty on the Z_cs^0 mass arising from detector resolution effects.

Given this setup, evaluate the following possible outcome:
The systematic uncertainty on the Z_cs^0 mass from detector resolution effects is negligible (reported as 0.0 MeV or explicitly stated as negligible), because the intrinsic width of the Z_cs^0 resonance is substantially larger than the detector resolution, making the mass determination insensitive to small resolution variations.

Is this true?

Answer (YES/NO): NO